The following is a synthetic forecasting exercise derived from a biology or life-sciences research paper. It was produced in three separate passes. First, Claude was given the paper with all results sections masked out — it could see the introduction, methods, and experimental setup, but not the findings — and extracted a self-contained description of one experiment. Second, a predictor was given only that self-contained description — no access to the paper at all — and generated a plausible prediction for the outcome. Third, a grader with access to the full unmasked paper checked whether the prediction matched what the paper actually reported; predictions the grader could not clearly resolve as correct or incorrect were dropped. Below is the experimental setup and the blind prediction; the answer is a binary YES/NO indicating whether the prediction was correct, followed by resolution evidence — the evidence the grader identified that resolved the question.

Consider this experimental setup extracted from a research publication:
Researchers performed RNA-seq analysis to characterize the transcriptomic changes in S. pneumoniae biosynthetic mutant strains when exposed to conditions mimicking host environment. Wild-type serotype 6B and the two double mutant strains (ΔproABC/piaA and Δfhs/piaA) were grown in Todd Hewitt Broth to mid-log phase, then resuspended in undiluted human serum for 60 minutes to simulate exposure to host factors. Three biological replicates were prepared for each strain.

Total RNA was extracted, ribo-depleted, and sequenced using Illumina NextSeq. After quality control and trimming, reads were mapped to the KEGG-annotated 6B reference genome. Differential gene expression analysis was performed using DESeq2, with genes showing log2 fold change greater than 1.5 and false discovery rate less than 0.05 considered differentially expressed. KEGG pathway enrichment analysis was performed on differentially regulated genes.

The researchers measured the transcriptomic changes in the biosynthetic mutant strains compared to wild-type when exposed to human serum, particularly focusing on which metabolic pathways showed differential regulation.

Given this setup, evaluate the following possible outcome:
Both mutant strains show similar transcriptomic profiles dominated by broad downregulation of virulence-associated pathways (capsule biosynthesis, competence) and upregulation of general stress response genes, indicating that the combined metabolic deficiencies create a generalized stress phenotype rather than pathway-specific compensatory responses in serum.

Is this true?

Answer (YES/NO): NO